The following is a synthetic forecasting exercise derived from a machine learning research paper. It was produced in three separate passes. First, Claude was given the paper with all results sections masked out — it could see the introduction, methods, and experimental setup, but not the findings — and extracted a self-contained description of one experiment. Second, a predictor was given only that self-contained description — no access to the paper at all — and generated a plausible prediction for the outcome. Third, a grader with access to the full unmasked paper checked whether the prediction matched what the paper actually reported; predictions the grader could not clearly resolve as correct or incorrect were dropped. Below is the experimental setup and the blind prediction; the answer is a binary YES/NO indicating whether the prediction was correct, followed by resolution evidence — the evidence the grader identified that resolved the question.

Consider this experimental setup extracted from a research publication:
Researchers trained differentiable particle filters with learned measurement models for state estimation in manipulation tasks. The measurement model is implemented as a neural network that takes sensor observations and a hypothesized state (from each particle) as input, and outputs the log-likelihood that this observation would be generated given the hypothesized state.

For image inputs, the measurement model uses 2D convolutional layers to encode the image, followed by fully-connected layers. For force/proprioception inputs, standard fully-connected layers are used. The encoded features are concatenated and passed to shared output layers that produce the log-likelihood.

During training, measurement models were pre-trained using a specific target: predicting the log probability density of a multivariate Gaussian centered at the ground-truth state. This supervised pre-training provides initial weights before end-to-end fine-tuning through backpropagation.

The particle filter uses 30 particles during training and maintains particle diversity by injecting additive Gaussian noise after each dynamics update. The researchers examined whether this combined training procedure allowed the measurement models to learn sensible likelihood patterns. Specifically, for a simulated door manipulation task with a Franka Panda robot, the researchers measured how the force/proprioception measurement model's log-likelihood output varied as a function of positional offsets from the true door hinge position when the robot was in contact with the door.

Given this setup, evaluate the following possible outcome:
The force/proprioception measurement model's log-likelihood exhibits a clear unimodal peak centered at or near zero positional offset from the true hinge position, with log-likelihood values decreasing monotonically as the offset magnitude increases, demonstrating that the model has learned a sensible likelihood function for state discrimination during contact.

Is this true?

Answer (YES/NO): NO